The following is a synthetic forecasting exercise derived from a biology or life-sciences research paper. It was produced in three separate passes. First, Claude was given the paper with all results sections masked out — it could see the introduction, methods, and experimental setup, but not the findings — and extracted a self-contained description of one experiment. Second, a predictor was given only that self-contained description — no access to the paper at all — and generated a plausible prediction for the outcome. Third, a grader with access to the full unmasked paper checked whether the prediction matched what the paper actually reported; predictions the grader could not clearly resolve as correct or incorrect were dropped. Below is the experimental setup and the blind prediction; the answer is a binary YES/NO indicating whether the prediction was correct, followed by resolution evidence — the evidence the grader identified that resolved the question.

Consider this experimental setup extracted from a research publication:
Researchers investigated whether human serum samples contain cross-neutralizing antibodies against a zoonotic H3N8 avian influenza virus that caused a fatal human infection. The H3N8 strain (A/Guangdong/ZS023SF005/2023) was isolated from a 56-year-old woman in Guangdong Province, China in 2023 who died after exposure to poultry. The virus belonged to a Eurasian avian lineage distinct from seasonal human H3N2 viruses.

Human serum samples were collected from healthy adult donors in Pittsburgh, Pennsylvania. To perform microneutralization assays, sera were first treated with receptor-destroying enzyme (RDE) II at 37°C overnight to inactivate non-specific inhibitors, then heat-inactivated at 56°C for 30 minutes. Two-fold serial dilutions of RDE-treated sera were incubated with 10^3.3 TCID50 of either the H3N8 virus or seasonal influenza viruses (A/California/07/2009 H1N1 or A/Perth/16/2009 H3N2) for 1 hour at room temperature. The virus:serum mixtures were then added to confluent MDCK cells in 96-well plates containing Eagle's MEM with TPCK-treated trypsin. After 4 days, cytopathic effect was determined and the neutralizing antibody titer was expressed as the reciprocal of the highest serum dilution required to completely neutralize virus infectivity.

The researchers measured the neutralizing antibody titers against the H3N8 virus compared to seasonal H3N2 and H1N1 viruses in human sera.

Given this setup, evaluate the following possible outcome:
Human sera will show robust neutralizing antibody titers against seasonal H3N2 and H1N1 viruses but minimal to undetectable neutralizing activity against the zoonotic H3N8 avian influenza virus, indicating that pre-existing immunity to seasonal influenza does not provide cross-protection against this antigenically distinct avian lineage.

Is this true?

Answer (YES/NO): YES